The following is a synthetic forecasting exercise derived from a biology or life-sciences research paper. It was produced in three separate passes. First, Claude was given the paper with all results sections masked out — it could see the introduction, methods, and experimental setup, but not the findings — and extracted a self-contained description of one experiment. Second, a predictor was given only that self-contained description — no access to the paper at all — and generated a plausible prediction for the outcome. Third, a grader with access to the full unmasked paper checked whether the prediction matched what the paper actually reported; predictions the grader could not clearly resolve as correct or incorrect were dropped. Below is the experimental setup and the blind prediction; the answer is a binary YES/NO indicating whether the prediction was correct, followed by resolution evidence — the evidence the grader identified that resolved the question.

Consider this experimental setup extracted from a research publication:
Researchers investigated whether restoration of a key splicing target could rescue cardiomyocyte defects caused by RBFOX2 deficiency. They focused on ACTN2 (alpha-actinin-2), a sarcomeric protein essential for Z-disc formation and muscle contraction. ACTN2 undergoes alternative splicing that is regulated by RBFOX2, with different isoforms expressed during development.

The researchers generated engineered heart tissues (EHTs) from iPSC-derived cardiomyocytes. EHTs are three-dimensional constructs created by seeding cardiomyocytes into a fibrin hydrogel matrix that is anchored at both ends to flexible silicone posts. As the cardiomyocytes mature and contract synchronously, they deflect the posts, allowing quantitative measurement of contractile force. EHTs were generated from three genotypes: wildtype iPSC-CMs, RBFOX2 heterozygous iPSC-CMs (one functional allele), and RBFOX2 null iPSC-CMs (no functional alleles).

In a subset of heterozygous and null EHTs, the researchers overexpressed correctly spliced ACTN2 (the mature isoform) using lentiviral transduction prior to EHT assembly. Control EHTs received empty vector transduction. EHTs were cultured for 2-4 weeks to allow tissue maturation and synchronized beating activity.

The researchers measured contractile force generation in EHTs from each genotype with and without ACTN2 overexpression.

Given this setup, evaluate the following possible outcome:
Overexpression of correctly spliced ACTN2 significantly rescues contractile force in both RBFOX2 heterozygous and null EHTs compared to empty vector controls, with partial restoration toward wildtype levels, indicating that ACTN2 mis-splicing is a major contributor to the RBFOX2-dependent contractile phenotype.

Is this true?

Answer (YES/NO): NO